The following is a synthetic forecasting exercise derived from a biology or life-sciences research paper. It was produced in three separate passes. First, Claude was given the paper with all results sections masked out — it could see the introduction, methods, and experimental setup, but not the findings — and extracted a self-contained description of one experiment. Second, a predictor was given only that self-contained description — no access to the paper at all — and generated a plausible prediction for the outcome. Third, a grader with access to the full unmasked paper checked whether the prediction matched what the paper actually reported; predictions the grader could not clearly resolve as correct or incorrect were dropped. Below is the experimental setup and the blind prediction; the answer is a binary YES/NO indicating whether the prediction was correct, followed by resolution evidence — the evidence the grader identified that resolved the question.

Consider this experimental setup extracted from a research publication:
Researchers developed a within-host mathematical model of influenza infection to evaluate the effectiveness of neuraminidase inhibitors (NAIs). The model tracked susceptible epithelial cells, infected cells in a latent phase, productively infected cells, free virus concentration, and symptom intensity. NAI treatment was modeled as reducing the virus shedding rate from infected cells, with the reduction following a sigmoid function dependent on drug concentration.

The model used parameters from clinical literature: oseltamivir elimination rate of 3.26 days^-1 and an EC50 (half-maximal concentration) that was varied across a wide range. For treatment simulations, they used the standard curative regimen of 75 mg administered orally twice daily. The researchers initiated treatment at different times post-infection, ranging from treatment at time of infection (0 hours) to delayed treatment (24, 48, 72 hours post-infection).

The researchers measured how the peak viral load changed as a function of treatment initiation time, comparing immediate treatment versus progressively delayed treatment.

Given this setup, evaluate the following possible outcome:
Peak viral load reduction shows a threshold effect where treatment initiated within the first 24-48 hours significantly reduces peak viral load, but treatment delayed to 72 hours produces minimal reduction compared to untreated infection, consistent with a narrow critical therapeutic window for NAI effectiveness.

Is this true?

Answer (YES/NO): NO